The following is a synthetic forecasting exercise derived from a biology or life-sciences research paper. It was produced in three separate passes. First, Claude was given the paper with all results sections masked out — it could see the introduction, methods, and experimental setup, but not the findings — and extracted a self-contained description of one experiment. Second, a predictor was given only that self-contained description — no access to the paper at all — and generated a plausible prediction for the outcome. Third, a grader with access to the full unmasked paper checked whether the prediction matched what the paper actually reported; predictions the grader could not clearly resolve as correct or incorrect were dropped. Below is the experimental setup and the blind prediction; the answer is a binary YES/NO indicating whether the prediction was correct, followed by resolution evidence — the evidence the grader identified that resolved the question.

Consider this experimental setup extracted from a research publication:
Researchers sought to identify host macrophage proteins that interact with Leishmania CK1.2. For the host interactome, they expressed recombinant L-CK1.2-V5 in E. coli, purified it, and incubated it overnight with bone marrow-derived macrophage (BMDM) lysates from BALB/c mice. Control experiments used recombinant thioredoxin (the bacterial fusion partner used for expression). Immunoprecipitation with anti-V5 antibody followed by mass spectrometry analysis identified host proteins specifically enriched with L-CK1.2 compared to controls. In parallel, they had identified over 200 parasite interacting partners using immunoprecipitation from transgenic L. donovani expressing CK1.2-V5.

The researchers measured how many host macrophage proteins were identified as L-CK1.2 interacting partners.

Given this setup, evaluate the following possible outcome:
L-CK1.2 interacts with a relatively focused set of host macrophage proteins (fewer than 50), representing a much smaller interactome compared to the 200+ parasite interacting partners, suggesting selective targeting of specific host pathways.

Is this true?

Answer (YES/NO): NO